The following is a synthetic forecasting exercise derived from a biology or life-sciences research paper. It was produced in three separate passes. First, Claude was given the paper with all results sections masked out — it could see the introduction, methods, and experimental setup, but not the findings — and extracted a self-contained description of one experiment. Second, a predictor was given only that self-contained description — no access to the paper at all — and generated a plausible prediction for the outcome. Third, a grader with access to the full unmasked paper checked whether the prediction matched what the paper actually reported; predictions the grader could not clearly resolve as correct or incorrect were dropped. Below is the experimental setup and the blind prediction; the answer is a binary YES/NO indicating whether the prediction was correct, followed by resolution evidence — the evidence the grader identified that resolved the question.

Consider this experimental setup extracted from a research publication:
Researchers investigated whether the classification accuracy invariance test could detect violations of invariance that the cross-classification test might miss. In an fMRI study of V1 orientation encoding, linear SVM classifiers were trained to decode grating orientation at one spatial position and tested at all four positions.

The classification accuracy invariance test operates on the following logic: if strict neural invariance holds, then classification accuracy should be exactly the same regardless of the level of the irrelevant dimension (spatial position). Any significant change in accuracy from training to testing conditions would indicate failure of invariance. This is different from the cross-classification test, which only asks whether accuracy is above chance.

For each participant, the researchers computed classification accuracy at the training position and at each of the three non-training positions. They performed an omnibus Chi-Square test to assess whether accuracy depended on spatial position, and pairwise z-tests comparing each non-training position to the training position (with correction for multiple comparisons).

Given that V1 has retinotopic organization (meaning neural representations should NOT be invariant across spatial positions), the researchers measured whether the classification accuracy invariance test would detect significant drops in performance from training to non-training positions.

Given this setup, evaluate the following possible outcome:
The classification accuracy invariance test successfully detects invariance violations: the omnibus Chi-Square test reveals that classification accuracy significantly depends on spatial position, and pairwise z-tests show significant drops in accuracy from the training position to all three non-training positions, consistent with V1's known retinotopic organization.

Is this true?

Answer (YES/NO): NO